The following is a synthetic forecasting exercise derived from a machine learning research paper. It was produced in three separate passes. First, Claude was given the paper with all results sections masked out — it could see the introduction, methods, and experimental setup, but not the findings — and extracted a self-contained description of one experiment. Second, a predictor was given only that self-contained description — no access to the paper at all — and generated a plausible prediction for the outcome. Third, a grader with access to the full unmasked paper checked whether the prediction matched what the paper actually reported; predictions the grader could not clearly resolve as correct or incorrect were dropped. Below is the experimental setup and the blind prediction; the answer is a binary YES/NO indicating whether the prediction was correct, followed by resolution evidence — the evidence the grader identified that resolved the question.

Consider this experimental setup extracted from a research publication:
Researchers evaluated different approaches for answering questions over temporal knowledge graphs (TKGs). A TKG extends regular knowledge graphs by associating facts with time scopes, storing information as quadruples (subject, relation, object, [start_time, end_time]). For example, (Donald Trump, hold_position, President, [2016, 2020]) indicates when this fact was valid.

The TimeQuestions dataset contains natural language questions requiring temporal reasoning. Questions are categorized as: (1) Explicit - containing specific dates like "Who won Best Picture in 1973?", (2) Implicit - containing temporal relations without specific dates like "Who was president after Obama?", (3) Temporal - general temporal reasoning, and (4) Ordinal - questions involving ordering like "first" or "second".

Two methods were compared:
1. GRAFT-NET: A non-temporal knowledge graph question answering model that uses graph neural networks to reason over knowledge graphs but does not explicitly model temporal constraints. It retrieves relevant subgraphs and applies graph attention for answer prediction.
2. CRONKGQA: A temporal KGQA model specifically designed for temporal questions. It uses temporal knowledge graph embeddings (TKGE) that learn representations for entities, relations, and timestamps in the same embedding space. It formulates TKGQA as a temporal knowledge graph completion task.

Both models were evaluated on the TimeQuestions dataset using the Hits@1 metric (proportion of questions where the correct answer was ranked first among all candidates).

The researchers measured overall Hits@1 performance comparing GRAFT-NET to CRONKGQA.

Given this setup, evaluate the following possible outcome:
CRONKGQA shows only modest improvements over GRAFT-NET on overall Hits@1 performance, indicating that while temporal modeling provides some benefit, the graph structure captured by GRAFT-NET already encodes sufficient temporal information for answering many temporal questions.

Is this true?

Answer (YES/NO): NO